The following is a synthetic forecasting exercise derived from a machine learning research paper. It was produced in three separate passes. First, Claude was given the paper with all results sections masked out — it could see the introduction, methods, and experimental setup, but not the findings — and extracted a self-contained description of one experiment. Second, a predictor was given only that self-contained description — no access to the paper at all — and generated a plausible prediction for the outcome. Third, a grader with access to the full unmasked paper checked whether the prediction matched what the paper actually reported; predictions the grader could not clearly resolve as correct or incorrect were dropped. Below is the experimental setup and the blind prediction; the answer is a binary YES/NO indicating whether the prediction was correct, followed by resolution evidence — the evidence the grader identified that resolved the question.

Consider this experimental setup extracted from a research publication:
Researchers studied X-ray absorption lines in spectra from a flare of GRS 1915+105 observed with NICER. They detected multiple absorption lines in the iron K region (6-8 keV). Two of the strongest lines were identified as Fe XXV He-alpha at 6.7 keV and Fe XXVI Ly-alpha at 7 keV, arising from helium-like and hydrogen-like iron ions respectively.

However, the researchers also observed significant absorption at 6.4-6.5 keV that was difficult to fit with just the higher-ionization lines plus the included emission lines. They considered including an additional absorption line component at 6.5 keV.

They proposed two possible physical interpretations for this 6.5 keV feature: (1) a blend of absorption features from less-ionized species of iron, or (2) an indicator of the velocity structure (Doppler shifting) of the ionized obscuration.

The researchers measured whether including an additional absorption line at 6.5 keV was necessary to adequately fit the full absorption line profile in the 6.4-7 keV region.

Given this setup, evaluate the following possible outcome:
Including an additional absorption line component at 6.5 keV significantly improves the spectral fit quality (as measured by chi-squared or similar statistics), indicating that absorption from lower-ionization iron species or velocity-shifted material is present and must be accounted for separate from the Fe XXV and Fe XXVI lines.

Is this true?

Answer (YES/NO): YES